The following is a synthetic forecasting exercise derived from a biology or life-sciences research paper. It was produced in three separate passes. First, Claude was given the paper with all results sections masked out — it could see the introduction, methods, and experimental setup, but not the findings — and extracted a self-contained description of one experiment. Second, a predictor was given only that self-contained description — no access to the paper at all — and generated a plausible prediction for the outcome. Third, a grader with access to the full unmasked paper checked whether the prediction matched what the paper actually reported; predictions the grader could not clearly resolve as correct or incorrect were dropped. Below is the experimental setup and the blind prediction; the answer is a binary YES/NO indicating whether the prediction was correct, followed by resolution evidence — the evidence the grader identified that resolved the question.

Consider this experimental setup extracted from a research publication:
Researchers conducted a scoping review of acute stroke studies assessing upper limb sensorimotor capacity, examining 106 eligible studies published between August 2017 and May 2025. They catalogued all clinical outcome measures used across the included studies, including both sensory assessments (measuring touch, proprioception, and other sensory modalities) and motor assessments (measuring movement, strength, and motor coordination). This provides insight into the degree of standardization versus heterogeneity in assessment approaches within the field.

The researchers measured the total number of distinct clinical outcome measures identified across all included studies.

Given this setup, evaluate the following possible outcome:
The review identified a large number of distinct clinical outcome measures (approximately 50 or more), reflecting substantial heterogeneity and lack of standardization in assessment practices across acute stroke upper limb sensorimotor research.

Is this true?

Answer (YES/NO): NO